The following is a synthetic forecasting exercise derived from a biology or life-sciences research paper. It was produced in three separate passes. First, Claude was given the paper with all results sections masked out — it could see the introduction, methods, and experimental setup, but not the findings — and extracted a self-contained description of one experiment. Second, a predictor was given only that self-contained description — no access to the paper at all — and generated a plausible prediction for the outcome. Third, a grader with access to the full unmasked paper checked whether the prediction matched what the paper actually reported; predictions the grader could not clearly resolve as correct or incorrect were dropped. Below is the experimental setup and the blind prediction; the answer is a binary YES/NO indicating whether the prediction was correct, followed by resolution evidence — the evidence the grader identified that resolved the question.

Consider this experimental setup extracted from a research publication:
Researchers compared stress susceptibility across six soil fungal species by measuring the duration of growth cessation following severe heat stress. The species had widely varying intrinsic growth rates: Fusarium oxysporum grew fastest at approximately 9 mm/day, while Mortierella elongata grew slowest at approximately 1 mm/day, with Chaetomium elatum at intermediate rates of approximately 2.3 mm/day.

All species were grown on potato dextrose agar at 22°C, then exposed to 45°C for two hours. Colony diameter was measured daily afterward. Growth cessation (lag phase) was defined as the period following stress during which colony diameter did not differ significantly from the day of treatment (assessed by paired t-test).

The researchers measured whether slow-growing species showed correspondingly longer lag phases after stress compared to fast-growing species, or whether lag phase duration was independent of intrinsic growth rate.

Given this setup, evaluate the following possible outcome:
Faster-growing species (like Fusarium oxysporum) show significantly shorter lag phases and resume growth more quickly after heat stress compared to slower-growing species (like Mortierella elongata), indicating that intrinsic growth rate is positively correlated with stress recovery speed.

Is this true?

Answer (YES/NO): NO